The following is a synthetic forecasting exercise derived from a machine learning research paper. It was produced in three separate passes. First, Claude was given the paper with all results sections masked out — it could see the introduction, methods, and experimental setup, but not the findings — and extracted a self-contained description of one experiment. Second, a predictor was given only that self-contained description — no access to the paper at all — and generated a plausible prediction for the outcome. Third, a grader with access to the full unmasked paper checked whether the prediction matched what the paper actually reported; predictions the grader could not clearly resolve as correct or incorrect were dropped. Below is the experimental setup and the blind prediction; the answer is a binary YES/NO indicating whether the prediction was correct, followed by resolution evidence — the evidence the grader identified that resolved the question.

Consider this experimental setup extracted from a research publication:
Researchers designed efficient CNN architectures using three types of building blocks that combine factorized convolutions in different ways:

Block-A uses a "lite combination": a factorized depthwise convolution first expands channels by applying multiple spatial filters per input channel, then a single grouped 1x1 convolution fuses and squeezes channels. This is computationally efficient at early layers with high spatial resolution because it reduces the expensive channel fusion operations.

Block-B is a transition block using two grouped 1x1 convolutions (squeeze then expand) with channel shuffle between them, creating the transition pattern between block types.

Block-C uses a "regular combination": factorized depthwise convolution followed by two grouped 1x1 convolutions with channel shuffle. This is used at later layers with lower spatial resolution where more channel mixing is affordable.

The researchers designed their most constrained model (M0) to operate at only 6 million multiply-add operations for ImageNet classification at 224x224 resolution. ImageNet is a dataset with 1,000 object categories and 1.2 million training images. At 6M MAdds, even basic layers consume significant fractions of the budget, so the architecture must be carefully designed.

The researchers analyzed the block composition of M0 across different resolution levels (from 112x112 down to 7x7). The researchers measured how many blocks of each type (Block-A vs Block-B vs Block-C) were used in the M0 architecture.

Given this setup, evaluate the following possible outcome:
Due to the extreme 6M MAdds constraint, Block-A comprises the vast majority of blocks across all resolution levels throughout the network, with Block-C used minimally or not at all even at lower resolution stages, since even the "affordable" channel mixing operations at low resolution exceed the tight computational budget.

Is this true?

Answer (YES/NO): NO